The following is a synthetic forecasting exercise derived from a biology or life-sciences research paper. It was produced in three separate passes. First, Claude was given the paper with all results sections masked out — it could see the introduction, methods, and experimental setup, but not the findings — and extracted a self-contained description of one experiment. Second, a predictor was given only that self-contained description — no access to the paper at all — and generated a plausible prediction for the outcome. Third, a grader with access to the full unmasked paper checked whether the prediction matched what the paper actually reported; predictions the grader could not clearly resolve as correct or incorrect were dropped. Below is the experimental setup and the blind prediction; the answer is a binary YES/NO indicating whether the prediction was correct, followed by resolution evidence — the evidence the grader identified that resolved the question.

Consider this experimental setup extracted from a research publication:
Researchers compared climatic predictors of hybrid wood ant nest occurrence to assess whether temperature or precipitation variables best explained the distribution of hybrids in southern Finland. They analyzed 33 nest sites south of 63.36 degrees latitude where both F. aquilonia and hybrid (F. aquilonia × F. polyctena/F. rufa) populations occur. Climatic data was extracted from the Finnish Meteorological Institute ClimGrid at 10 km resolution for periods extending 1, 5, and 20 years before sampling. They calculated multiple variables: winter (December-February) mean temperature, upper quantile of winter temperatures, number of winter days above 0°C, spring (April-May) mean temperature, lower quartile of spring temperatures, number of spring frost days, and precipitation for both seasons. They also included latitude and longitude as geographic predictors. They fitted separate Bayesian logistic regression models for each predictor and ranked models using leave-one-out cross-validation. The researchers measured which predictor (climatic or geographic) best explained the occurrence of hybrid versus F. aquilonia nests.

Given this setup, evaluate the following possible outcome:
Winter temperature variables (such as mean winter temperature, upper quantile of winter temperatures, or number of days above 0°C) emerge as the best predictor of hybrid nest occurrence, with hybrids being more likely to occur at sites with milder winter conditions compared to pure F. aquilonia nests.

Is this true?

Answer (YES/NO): YES